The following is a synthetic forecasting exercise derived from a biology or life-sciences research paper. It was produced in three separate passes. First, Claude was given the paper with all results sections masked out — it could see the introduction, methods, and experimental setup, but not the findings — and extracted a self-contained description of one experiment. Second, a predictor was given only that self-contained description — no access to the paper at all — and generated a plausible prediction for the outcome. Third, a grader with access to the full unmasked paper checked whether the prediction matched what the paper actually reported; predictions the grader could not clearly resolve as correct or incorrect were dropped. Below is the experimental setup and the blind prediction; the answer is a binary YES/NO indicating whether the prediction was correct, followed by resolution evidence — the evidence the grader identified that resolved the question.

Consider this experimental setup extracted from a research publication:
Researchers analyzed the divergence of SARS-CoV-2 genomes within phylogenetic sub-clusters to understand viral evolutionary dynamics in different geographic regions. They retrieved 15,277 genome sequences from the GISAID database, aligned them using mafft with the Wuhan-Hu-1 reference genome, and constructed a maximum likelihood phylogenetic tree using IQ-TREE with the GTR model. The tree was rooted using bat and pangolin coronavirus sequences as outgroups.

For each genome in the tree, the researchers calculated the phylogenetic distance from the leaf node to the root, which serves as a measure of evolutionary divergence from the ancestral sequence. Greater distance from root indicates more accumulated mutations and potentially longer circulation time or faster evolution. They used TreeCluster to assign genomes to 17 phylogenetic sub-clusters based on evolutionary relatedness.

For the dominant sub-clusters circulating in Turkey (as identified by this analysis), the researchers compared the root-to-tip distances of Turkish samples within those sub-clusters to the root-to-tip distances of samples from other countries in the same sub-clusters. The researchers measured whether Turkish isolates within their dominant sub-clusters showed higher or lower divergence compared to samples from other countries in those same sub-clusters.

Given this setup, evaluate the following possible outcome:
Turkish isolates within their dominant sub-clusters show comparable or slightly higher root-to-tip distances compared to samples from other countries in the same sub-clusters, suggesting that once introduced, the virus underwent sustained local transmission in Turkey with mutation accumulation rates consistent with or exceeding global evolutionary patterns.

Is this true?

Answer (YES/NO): NO